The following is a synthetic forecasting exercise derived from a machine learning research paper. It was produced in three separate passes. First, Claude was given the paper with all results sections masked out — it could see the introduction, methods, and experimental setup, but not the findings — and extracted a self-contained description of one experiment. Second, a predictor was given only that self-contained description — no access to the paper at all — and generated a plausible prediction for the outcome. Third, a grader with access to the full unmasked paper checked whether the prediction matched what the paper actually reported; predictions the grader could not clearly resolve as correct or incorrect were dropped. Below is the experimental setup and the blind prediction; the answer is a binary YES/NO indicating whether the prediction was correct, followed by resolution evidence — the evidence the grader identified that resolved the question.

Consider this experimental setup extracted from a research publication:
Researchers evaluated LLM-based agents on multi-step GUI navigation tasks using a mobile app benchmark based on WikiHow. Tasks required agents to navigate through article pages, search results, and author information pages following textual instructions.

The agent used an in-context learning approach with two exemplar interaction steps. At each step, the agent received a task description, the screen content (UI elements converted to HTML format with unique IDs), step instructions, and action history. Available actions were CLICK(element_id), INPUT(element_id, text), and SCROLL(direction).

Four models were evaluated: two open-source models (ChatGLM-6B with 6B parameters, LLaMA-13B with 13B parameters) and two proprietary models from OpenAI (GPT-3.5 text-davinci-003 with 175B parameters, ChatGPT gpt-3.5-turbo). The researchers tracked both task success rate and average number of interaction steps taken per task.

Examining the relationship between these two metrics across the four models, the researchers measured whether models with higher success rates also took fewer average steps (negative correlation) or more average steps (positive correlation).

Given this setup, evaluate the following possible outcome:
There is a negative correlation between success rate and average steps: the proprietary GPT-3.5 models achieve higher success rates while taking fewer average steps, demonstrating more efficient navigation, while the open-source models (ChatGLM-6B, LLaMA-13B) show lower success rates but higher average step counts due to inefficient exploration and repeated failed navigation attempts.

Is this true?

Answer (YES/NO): YES